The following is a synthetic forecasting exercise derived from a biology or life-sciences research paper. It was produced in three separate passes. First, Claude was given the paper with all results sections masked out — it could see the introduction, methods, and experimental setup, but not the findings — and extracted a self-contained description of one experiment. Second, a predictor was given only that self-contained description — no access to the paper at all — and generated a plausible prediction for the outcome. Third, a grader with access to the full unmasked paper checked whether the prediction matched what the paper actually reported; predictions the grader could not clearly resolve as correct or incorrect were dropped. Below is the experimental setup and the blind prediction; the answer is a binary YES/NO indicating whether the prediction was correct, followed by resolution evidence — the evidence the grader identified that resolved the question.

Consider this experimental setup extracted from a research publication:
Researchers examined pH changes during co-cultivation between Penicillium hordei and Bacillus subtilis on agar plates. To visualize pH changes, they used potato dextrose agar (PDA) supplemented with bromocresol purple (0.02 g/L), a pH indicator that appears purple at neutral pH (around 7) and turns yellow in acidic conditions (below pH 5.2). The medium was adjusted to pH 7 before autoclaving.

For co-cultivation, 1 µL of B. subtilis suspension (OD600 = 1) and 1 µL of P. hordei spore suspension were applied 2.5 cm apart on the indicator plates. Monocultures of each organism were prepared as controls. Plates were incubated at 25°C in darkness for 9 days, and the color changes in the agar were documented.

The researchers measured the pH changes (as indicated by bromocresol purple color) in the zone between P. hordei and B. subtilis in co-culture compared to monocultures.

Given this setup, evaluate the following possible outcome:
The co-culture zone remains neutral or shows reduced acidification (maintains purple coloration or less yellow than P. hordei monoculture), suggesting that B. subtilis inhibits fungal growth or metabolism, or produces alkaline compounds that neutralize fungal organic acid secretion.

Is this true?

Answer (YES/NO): NO